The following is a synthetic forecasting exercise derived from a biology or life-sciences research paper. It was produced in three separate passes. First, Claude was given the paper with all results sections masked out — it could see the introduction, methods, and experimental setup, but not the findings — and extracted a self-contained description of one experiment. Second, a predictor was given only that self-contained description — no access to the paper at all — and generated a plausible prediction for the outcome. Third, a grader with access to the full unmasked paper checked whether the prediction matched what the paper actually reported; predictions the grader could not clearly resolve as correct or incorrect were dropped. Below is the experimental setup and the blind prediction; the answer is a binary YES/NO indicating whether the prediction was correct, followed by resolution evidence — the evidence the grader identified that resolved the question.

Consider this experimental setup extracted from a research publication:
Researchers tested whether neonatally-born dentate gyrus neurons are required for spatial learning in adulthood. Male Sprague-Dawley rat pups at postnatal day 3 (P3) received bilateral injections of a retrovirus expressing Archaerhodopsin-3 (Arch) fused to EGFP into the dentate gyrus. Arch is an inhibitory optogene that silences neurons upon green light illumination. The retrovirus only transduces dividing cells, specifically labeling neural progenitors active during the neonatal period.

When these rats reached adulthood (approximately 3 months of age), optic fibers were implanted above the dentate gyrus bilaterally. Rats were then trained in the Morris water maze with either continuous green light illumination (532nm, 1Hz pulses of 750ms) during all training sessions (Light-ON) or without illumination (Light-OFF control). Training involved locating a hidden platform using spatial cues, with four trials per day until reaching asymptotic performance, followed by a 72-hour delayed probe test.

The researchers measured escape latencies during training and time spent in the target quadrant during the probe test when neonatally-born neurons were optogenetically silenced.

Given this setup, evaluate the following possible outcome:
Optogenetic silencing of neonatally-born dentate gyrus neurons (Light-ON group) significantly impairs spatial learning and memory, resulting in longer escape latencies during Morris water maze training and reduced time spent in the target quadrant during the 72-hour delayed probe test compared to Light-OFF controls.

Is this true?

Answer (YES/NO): NO